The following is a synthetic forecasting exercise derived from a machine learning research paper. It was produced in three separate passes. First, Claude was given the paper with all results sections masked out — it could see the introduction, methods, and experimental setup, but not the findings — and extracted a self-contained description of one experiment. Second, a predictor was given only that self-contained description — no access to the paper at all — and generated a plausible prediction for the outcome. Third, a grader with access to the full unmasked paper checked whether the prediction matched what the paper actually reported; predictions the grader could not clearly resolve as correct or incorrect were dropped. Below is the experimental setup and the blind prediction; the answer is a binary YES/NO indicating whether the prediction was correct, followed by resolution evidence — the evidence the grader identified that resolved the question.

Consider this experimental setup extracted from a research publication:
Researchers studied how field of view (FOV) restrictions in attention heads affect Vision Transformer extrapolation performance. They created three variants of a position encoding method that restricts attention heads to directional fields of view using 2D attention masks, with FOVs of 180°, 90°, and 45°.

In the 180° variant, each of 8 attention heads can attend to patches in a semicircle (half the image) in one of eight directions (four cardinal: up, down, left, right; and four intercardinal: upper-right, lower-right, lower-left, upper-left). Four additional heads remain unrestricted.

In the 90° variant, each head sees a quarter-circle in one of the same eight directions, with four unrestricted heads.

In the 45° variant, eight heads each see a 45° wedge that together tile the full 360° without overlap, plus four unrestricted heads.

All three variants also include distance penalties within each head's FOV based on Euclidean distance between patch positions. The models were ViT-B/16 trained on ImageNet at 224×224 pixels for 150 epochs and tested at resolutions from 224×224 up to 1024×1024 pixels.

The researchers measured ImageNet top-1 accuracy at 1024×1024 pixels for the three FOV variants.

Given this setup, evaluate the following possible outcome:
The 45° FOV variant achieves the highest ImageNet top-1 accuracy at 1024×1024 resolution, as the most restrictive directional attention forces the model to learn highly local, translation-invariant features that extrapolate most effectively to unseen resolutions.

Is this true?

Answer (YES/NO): YES